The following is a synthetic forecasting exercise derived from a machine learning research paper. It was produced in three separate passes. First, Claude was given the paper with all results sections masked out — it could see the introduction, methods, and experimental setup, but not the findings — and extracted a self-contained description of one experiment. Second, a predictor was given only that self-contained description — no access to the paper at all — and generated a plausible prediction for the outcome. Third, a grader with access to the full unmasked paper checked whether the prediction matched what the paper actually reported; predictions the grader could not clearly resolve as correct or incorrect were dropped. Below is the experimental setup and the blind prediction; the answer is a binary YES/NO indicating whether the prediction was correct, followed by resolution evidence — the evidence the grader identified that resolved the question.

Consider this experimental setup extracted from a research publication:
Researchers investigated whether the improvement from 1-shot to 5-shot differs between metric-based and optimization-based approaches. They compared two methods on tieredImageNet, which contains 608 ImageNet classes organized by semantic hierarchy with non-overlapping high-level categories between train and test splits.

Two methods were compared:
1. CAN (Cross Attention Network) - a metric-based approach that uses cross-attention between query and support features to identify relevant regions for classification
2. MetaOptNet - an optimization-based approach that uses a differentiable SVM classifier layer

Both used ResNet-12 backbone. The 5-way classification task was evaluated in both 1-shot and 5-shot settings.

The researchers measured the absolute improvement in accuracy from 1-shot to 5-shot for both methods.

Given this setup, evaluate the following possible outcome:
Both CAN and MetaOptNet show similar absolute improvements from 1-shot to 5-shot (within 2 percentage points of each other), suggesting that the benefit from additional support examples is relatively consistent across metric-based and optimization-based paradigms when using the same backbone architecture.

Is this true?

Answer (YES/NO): YES